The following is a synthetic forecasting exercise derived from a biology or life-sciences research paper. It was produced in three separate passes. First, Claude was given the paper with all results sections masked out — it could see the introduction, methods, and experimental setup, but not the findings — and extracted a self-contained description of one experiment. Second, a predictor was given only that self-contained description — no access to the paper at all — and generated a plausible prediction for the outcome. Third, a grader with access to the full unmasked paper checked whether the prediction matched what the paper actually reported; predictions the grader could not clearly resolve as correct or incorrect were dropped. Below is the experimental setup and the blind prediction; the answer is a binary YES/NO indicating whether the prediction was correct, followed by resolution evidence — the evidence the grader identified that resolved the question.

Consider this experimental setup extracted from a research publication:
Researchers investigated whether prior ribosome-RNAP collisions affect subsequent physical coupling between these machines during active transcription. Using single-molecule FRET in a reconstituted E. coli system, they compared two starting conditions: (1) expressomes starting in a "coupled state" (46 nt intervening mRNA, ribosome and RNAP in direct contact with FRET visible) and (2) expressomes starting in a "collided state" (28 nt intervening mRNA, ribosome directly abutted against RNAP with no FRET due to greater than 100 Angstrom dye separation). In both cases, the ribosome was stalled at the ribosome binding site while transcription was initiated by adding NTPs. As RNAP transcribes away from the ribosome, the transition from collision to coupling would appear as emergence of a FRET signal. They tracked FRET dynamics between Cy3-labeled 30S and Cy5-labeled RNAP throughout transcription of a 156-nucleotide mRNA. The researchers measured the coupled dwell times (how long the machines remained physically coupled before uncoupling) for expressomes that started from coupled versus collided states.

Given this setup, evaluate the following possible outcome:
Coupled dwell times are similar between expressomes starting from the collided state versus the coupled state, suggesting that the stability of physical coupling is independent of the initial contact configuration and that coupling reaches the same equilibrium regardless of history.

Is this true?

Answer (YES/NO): NO